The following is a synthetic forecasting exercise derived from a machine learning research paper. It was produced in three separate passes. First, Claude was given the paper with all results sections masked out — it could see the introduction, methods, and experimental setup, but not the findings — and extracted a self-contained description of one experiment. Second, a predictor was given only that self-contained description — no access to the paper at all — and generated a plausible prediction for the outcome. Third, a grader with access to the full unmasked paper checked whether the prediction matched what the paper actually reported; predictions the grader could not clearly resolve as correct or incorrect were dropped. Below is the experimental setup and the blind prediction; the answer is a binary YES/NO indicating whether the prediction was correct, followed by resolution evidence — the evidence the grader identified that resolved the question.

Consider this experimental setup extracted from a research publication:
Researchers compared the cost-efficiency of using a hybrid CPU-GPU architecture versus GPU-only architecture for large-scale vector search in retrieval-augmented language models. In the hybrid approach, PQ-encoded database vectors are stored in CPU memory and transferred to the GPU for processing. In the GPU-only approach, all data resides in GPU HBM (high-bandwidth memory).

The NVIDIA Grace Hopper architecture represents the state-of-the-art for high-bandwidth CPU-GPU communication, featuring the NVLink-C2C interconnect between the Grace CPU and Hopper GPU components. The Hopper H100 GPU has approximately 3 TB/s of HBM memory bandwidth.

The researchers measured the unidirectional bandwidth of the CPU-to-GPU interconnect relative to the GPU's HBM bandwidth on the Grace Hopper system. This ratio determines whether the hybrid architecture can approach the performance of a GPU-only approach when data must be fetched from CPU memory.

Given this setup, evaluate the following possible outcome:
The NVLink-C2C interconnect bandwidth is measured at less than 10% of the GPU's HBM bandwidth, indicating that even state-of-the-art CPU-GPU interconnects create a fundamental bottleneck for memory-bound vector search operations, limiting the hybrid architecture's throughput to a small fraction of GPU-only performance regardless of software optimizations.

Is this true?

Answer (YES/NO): NO